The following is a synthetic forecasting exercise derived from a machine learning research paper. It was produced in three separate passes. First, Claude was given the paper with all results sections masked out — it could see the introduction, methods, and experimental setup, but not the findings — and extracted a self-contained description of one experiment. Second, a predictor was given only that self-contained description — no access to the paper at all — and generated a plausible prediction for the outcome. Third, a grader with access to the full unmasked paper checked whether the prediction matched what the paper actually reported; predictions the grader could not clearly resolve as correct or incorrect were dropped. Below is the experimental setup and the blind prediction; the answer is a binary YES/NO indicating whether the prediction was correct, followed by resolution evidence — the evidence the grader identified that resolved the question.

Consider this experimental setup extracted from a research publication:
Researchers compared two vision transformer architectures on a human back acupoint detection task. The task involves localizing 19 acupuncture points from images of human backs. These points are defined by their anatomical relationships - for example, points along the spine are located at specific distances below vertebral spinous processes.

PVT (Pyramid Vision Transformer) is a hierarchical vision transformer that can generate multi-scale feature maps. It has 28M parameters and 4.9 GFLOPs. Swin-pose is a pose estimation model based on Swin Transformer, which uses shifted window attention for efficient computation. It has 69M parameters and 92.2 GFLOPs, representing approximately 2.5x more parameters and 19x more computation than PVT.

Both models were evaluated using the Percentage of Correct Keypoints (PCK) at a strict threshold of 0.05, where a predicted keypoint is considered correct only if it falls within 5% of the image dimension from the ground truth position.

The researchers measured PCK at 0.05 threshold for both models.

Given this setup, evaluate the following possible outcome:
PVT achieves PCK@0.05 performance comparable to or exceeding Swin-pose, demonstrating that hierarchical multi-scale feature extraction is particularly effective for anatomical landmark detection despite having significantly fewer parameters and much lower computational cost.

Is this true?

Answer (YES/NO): YES